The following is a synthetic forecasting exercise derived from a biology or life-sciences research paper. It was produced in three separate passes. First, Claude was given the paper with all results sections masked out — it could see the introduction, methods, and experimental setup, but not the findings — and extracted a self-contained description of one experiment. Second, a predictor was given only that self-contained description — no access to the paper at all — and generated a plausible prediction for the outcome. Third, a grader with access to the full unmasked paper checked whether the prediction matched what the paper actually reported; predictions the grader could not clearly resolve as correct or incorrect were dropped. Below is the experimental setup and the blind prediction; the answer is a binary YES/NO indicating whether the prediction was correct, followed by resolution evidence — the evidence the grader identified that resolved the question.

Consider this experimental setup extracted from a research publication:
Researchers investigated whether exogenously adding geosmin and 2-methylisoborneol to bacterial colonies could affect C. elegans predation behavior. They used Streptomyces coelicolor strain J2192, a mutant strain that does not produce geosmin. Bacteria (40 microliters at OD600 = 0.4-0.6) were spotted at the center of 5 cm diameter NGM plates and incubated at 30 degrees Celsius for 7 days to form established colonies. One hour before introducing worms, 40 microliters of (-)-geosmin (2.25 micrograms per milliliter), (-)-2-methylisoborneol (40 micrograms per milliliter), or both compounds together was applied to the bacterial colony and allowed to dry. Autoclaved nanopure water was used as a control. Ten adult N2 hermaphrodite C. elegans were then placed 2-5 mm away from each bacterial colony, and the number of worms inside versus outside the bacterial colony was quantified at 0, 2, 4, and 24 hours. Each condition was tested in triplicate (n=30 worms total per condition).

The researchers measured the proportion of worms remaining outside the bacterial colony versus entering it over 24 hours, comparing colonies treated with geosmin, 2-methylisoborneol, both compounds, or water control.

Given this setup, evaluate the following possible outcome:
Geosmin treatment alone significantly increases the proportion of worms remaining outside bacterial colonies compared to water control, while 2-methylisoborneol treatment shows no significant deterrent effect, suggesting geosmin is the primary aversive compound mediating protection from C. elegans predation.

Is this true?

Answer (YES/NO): NO